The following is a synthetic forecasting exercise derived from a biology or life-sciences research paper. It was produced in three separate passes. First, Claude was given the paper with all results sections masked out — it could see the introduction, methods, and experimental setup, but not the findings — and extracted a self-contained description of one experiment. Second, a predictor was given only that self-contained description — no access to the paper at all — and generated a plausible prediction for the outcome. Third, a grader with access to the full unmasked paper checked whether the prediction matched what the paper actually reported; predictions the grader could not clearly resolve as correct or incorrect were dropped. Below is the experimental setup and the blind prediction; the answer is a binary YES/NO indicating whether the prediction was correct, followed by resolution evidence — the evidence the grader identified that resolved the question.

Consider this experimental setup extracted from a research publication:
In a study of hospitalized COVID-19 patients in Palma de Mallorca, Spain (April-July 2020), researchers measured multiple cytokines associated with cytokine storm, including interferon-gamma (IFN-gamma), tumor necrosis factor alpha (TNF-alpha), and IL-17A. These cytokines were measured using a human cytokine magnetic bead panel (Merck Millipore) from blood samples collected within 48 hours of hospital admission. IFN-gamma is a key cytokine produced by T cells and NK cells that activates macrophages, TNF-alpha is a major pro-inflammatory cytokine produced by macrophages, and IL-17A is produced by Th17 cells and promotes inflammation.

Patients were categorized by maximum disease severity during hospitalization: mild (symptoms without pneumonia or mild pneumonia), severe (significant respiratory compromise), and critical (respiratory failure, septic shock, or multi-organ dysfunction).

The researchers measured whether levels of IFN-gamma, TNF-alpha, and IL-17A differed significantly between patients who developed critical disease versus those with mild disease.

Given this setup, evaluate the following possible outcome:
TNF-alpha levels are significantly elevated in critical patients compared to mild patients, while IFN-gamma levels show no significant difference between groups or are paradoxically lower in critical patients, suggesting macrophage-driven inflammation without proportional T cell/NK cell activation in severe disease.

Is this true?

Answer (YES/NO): NO